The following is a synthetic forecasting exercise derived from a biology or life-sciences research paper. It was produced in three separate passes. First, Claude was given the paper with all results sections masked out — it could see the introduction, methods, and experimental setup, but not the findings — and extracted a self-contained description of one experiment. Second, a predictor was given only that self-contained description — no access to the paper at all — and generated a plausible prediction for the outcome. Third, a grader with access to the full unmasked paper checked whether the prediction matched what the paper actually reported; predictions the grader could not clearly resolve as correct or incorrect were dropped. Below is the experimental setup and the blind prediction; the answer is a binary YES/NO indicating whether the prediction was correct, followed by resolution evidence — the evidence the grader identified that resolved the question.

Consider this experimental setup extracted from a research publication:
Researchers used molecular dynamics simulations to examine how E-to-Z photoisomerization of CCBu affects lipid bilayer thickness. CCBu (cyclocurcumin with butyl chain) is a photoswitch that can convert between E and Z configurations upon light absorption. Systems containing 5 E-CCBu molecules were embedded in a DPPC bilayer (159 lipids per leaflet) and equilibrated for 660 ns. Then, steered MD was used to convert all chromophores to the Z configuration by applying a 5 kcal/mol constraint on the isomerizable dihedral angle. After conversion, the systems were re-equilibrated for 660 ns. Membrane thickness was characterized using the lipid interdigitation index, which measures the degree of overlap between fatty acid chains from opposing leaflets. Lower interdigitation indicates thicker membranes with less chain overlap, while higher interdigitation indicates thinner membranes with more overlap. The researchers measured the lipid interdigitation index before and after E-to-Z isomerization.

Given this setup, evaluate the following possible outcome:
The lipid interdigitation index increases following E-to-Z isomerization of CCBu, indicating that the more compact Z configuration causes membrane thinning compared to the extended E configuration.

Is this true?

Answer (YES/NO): YES